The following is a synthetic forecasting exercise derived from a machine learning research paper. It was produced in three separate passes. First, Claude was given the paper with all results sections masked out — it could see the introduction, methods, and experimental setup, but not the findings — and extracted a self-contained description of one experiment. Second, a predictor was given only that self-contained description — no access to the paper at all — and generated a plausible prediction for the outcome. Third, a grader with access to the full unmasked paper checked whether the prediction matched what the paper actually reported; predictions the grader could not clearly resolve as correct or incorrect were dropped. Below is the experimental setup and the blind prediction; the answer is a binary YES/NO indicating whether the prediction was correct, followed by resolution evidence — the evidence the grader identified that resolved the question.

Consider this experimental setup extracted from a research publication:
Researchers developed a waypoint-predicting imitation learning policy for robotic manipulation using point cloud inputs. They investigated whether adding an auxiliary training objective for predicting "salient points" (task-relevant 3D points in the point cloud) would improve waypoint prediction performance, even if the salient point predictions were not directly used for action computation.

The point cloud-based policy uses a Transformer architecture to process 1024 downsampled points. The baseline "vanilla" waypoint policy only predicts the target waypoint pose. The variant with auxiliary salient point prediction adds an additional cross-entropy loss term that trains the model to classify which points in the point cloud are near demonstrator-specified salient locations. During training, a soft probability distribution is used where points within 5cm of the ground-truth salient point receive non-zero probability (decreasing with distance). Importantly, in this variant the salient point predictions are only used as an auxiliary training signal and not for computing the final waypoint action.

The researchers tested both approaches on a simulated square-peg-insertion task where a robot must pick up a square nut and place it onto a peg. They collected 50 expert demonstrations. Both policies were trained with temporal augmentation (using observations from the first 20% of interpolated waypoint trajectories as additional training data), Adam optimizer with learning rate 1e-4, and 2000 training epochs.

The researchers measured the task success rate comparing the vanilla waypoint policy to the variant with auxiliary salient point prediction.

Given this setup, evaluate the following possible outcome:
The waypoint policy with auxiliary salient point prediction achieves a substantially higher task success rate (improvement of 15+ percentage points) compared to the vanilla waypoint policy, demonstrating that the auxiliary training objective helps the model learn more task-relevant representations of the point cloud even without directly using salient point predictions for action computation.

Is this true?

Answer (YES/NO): YES